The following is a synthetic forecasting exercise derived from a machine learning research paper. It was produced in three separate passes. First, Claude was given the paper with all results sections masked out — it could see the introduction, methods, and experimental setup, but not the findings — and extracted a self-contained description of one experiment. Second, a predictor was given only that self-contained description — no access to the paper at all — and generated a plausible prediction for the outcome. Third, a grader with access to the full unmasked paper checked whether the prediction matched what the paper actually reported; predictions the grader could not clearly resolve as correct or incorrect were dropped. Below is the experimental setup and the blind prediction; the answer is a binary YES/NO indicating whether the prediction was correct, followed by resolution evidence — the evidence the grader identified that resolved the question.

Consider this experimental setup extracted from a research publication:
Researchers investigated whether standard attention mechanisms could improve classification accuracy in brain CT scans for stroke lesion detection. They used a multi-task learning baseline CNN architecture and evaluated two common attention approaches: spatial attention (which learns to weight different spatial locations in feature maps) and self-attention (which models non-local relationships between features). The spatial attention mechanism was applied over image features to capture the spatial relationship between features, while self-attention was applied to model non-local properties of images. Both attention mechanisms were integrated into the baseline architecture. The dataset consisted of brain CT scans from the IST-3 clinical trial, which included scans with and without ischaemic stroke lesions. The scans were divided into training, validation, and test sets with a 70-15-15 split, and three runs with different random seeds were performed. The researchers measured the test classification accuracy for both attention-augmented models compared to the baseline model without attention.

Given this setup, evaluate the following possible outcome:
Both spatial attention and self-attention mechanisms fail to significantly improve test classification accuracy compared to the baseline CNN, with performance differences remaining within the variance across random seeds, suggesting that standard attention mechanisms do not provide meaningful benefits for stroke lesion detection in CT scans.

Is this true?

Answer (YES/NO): YES